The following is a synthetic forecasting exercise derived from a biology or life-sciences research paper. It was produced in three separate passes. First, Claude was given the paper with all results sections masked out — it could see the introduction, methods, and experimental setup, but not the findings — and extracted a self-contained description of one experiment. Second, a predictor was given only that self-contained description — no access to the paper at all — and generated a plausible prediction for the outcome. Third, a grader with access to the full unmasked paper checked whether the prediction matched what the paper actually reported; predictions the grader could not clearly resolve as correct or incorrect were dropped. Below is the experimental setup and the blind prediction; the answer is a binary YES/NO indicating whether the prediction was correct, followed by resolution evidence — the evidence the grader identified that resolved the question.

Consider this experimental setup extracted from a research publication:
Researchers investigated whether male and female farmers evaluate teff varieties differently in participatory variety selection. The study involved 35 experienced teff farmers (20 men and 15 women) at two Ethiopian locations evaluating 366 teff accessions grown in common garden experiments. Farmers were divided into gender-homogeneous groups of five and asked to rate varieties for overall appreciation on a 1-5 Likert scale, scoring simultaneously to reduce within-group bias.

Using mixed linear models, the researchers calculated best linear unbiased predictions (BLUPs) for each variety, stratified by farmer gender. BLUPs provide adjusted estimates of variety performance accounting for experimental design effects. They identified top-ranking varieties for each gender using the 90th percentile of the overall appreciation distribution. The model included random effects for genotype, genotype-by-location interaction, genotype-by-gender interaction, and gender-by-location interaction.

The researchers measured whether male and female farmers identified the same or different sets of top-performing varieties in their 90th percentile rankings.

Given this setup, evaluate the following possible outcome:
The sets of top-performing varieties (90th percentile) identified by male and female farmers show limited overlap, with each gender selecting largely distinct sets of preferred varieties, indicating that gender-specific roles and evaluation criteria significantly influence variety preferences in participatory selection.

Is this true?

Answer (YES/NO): NO